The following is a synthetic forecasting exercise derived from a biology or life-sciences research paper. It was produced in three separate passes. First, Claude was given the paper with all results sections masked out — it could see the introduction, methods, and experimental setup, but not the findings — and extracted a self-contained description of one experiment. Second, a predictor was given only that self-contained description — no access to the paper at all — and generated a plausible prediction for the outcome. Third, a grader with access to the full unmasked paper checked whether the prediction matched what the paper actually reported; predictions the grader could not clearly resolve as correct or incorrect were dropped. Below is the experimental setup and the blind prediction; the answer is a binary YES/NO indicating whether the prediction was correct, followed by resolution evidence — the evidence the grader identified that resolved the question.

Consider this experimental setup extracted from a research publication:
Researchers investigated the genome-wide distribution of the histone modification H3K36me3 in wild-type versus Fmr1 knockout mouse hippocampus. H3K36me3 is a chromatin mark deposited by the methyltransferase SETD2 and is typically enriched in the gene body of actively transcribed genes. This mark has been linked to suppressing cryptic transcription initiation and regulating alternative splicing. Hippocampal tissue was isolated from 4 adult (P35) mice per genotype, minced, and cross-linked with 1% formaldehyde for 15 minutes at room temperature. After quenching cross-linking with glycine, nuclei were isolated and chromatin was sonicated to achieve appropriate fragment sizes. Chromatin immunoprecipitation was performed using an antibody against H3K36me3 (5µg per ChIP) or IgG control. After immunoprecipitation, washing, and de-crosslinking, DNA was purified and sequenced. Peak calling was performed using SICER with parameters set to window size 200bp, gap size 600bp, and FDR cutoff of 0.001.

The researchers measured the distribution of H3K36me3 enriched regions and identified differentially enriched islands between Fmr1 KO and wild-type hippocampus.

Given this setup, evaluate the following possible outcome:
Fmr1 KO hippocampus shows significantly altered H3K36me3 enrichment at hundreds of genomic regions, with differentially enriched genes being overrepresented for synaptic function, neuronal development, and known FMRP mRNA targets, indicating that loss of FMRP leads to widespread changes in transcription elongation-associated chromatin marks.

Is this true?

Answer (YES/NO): NO